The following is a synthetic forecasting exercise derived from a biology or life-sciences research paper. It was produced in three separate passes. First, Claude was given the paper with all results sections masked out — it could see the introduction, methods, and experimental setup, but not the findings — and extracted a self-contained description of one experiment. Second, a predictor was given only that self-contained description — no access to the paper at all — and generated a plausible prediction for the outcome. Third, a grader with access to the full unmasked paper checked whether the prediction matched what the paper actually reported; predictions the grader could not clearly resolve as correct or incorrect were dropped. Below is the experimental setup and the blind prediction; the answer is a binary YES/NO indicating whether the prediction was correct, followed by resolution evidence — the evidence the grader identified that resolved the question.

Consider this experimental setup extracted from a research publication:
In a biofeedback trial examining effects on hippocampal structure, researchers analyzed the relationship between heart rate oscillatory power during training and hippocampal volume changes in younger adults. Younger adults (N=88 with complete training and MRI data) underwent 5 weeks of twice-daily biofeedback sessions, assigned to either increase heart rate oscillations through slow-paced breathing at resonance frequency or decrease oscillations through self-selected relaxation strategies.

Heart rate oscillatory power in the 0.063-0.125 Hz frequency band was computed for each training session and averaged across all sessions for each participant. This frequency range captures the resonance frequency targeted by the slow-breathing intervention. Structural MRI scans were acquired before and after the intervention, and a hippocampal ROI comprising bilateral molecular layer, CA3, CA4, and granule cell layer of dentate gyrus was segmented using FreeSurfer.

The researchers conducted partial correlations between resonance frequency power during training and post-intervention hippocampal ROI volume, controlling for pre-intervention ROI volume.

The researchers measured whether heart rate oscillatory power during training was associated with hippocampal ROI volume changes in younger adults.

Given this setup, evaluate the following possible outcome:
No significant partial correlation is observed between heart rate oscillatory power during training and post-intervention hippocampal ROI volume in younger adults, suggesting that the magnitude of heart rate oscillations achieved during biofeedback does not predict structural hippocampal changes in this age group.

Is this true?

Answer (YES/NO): YES